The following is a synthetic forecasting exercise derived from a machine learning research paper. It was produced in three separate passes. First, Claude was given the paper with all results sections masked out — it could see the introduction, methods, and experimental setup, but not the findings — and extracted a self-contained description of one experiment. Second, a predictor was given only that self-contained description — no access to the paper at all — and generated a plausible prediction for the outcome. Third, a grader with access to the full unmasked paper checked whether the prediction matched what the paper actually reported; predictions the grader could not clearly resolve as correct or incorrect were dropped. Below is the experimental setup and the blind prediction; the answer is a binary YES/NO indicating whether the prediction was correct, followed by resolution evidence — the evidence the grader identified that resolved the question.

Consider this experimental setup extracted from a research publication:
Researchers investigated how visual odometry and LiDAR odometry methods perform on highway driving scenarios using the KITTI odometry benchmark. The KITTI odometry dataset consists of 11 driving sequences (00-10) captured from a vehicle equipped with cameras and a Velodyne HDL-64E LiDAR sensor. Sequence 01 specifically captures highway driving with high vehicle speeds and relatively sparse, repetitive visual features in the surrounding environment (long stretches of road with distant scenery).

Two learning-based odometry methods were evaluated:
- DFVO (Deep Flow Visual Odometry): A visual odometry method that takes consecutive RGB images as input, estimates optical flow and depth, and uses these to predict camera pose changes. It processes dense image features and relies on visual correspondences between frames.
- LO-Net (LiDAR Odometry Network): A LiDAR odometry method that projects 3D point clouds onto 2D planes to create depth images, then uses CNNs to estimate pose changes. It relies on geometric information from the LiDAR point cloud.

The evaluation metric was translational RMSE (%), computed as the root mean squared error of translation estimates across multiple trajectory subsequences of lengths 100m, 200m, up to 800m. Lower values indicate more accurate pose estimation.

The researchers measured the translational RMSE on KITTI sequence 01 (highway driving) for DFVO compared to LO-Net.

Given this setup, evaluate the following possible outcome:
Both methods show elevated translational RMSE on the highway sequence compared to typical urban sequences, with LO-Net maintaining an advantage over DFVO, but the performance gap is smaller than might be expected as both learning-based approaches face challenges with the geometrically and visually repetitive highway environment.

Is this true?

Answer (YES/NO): NO